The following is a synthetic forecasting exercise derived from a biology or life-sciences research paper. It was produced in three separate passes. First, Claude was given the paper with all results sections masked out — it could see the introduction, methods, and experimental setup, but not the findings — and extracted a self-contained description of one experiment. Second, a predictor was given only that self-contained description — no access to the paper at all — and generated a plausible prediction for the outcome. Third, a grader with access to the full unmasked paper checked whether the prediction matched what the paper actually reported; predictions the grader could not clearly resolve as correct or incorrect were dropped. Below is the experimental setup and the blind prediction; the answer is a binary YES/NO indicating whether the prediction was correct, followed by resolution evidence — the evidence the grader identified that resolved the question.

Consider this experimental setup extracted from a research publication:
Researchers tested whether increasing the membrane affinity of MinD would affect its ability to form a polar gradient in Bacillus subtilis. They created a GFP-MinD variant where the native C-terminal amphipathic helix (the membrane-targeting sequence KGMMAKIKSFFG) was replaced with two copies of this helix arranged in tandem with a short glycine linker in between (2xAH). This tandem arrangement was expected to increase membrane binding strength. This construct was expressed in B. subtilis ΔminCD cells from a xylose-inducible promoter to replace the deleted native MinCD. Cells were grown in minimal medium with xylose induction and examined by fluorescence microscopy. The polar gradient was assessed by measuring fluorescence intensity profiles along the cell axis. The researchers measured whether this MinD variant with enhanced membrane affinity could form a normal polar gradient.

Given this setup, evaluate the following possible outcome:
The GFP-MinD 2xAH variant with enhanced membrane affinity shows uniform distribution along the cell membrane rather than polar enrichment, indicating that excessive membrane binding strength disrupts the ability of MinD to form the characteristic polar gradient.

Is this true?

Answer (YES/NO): NO